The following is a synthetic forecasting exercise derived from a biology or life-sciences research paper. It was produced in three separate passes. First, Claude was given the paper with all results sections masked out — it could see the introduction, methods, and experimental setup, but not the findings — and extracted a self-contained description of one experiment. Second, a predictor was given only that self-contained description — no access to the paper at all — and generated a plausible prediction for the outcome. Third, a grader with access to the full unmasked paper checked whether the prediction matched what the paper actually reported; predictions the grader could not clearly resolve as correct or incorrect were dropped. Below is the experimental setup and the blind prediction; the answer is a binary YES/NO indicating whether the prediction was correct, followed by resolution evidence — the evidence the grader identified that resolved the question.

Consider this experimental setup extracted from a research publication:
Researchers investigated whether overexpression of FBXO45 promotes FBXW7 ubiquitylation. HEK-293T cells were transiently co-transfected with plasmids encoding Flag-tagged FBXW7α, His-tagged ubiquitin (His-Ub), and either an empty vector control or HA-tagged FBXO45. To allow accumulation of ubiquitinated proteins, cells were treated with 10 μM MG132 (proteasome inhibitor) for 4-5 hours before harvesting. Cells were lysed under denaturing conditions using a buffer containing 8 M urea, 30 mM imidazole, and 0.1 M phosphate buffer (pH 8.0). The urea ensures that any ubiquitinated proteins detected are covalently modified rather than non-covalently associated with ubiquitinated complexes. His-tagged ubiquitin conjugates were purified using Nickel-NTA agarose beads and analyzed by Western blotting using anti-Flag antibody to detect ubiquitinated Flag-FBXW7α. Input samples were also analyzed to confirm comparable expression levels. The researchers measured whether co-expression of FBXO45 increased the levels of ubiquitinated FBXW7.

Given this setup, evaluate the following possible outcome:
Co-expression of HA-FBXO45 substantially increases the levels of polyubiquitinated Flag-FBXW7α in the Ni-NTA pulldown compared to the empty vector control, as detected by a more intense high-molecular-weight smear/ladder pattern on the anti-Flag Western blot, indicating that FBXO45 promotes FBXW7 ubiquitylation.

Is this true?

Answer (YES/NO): YES